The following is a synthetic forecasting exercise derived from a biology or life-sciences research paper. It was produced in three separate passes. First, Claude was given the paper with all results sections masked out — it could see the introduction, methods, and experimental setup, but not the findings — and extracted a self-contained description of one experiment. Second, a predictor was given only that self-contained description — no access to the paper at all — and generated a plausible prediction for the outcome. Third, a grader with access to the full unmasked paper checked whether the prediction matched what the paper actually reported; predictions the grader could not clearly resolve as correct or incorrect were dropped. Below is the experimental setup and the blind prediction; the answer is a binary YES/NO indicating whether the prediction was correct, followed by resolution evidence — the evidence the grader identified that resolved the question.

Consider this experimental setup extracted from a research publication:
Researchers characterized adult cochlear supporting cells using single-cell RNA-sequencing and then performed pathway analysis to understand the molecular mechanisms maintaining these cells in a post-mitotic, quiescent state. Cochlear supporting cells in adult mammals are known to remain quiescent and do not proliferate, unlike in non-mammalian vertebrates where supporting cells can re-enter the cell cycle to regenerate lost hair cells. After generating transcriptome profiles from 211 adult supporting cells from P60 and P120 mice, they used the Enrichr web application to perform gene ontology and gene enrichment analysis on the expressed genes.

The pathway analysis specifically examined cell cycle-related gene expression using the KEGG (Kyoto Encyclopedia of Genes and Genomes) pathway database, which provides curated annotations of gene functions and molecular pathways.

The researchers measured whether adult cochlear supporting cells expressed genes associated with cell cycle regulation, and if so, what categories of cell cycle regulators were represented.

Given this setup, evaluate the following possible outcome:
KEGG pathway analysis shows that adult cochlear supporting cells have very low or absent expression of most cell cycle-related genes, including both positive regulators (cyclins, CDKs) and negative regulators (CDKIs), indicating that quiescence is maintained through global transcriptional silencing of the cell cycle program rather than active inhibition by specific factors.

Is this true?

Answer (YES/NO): NO